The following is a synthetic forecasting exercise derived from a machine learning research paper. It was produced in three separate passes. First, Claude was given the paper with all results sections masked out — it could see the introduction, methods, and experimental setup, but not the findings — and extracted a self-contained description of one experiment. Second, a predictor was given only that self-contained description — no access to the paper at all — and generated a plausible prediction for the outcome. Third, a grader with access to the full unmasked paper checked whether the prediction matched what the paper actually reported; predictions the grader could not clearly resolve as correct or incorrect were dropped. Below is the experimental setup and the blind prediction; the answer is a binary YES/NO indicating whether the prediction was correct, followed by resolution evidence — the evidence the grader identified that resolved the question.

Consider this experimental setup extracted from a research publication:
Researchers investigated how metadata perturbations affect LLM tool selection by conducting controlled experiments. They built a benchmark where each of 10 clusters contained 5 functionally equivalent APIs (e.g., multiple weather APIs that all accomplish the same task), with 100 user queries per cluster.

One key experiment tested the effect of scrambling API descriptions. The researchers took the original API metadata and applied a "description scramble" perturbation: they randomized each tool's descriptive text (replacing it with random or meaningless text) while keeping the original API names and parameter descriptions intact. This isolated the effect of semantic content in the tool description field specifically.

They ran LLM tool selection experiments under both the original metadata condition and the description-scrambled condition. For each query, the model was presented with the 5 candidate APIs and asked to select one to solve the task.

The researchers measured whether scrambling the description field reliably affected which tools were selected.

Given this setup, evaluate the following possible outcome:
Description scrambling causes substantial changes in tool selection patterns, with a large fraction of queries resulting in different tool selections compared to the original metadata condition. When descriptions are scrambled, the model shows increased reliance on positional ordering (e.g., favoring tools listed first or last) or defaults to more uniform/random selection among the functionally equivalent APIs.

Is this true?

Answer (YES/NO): NO